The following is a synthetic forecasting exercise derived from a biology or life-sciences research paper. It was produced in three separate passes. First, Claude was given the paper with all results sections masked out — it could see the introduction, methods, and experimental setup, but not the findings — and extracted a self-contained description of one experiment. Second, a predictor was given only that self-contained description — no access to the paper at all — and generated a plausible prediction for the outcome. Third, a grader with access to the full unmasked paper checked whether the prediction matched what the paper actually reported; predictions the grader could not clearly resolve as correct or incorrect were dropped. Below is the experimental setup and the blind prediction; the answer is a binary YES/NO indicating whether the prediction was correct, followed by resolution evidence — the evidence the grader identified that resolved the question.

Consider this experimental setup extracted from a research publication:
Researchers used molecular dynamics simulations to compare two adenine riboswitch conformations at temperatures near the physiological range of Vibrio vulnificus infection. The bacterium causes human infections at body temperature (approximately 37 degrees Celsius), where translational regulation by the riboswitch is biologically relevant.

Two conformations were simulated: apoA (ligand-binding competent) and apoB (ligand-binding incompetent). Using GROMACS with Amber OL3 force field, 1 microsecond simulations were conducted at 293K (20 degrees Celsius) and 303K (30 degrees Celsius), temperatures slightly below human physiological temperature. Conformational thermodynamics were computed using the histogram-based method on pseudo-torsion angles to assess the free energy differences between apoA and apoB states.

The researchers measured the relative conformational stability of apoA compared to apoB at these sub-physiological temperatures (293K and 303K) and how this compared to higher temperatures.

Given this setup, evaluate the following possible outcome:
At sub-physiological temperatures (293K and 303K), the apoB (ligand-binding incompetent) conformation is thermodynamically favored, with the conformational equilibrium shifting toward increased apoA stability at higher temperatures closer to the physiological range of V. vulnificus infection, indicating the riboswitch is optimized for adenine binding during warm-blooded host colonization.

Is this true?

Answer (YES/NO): NO